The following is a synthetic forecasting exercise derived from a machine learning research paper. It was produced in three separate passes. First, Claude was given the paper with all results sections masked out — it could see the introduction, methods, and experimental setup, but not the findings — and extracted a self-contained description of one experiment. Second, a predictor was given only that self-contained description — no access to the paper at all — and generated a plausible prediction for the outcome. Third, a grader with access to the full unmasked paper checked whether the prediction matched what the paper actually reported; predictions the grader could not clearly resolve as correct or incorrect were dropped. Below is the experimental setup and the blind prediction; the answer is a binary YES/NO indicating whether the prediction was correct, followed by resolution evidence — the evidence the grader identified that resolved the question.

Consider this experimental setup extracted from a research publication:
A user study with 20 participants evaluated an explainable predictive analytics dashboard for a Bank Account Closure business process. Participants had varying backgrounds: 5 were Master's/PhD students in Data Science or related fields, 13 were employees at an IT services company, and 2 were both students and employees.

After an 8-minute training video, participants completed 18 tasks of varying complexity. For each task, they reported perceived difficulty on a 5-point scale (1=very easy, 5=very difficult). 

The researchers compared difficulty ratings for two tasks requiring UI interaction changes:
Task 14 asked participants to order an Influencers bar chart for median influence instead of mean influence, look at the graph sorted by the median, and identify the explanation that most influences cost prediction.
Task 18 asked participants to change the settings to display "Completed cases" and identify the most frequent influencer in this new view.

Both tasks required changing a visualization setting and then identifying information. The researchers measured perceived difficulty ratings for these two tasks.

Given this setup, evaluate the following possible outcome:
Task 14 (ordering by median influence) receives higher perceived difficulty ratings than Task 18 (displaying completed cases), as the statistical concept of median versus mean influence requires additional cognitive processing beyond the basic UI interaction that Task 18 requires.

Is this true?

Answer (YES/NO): YES